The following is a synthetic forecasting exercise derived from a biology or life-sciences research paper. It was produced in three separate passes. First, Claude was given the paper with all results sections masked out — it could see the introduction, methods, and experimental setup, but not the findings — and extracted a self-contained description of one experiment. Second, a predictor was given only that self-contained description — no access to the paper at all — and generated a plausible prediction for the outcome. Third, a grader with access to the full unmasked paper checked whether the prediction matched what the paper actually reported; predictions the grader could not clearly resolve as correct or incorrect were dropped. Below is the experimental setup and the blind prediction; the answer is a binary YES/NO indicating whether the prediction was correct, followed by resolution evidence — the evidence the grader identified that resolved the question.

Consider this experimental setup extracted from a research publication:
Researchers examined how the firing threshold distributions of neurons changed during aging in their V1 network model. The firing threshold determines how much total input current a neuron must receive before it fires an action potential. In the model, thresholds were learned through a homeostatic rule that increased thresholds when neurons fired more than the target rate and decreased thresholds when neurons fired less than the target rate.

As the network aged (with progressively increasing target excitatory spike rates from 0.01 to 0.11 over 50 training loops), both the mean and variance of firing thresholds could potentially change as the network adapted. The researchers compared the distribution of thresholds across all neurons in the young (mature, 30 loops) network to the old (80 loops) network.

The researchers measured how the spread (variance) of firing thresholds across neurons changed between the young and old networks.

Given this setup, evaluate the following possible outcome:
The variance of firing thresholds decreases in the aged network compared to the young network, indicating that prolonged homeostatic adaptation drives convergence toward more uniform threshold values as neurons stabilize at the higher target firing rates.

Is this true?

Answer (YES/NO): NO